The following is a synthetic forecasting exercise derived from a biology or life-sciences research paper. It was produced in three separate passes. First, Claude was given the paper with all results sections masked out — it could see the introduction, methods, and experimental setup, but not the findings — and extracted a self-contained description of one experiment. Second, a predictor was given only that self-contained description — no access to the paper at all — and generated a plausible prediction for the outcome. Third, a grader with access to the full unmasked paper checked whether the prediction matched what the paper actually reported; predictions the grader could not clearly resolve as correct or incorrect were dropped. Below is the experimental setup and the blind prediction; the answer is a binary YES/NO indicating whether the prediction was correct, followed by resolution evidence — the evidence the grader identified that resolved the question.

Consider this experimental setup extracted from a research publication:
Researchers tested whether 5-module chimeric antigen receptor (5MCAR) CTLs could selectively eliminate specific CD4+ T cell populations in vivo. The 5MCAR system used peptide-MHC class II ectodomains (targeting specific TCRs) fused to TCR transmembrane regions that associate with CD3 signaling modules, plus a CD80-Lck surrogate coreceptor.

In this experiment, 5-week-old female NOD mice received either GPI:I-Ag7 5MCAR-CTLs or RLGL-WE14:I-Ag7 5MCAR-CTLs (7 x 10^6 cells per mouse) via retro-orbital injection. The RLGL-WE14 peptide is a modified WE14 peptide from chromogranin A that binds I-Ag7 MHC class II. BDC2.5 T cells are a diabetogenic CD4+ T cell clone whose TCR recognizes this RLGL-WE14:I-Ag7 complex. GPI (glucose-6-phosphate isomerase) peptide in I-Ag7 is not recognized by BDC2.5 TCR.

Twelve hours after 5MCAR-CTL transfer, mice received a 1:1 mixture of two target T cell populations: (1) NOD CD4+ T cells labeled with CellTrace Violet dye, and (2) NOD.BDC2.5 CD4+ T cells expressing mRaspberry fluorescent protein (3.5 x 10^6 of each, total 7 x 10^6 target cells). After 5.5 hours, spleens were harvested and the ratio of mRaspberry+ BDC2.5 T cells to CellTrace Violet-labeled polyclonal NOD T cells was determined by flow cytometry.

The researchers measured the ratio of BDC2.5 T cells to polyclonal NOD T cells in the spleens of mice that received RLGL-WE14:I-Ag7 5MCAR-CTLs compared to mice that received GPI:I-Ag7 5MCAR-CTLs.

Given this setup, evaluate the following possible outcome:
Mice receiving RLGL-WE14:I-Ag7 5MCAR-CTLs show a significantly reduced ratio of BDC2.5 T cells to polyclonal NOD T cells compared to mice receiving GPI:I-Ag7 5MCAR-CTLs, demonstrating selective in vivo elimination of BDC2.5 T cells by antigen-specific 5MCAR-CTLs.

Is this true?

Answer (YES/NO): YES